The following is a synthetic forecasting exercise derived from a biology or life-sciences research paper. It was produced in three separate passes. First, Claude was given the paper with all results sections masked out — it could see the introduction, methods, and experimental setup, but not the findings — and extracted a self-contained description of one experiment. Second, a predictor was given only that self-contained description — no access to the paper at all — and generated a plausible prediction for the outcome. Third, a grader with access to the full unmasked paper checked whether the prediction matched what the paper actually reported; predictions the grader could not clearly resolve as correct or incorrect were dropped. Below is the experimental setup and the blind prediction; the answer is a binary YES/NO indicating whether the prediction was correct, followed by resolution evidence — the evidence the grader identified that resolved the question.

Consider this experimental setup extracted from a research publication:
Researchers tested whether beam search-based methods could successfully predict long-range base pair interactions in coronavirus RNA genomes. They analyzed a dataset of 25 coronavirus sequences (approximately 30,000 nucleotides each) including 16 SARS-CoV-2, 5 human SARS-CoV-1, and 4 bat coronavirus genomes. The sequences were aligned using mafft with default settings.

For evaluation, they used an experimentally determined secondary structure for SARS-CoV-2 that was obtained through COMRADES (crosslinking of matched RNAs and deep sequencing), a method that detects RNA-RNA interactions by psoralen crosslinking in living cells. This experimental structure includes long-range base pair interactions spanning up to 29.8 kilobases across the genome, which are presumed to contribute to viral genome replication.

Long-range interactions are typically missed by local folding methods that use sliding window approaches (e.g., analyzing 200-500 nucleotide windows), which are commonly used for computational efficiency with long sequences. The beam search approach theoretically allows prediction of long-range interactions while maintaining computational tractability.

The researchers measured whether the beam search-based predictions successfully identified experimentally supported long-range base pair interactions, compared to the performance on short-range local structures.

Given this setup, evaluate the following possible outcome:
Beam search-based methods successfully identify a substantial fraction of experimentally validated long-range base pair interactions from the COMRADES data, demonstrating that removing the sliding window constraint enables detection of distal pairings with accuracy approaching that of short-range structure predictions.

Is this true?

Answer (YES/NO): NO